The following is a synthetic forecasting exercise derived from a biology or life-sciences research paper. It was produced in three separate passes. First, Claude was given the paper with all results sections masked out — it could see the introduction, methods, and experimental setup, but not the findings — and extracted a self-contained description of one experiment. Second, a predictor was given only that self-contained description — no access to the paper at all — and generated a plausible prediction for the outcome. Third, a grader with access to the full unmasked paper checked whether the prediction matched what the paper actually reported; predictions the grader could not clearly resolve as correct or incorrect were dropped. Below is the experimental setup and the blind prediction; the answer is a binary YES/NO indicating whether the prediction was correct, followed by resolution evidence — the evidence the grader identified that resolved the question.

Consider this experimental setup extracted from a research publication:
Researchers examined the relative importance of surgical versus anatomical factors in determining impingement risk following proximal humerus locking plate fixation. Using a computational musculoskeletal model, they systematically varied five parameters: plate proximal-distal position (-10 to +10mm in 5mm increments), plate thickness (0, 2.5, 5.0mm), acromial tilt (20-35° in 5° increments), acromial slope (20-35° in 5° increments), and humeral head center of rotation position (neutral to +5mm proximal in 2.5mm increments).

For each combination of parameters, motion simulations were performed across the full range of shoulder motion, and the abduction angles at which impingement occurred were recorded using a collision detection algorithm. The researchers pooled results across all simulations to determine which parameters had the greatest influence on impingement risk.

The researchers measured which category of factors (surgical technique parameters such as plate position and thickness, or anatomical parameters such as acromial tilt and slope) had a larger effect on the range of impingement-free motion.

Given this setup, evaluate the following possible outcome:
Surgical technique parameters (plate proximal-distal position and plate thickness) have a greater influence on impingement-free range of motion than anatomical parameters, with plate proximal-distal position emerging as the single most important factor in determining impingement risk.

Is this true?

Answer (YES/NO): NO